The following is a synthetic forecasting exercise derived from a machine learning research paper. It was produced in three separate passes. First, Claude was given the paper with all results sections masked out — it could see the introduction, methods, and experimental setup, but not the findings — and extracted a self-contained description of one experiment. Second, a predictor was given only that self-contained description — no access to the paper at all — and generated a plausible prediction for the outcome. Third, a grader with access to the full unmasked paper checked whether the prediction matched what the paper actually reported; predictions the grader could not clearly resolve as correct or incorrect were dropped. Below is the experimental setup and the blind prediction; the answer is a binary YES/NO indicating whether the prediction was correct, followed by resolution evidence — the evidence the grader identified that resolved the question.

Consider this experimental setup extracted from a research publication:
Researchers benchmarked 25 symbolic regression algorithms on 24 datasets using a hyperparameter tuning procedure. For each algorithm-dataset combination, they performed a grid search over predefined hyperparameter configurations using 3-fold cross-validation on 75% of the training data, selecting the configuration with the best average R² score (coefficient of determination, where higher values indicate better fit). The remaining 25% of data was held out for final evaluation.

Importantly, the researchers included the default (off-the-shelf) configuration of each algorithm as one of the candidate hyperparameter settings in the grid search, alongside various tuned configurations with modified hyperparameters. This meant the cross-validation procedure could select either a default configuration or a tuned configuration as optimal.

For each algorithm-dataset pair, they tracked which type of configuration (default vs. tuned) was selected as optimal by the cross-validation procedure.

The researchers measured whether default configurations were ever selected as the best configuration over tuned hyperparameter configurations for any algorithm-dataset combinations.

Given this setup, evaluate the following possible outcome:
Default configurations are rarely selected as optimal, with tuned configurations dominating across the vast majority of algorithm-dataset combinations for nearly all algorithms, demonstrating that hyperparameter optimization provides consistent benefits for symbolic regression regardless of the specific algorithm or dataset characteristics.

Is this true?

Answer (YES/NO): NO